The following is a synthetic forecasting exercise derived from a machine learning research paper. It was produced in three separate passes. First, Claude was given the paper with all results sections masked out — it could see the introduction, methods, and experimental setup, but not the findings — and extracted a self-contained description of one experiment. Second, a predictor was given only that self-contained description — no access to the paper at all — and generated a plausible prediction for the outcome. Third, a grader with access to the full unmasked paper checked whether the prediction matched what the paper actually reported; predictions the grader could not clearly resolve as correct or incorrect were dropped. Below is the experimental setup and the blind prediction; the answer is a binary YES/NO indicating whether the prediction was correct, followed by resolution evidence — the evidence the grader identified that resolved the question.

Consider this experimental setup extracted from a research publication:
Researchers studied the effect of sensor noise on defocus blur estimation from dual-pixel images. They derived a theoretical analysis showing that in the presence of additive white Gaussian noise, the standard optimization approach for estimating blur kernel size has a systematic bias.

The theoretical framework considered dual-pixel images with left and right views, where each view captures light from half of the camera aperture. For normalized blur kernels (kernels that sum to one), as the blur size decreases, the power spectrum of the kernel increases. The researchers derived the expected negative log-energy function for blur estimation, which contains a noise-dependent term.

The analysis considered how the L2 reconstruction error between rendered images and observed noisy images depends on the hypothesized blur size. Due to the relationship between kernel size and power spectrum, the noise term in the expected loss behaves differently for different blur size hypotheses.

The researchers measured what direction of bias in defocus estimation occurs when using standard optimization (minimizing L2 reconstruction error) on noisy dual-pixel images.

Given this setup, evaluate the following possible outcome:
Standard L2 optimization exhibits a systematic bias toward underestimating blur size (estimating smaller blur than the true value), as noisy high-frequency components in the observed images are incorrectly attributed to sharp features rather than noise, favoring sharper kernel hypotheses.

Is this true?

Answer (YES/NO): YES